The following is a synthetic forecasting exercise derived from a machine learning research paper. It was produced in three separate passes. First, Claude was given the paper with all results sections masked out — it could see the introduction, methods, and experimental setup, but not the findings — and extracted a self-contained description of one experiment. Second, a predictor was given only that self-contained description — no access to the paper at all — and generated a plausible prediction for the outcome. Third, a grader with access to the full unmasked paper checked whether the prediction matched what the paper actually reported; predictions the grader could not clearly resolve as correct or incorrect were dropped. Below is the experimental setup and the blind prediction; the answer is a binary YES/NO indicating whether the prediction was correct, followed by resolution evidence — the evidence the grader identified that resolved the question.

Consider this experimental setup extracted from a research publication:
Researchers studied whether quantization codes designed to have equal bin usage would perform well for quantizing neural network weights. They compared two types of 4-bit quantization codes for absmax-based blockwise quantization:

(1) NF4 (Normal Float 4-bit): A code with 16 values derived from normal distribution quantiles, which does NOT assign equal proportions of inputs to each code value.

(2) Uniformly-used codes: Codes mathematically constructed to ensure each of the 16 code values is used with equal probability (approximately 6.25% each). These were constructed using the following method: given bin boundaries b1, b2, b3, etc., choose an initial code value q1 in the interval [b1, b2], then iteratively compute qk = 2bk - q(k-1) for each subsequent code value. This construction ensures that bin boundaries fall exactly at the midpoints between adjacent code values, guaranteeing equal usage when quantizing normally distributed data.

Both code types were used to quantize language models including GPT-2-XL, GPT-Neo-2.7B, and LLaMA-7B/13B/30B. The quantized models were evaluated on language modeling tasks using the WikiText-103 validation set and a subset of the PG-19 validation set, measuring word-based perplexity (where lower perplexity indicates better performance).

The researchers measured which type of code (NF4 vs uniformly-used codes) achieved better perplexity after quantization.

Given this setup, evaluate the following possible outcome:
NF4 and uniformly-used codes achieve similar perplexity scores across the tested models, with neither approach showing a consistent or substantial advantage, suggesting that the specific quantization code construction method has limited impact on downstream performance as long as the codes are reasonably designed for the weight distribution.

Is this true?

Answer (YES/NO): NO